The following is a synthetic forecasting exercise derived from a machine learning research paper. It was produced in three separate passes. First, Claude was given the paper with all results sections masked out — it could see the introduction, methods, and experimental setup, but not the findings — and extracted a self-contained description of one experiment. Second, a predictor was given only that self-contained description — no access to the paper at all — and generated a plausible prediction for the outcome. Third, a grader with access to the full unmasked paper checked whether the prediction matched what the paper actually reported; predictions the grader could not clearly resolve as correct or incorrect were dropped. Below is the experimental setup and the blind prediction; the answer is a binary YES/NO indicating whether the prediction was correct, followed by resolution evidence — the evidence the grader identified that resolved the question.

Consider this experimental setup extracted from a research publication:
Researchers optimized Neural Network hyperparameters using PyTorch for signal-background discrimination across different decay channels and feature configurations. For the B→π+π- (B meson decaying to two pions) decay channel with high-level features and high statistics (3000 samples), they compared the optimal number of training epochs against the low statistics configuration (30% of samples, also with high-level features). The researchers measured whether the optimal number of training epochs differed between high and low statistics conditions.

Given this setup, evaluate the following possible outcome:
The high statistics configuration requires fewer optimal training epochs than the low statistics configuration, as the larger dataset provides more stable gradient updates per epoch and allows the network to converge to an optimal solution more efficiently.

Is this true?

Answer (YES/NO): NO